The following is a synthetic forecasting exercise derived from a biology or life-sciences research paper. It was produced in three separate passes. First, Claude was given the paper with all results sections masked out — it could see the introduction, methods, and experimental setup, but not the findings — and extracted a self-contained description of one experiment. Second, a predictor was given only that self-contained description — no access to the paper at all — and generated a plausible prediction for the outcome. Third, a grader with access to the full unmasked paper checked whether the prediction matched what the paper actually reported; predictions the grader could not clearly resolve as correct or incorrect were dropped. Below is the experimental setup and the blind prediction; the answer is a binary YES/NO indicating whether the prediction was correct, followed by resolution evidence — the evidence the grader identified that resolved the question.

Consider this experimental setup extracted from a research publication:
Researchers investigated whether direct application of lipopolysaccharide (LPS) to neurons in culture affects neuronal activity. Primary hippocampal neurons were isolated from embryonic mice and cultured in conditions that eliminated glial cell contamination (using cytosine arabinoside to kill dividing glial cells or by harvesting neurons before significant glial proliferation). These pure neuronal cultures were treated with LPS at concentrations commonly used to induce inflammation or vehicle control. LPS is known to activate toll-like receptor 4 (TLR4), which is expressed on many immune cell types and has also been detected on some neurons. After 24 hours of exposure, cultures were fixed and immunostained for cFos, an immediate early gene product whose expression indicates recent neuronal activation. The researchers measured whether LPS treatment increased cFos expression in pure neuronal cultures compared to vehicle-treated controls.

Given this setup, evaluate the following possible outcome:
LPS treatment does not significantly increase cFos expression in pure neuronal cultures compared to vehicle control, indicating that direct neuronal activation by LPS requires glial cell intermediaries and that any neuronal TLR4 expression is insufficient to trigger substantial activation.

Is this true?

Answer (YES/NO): YES